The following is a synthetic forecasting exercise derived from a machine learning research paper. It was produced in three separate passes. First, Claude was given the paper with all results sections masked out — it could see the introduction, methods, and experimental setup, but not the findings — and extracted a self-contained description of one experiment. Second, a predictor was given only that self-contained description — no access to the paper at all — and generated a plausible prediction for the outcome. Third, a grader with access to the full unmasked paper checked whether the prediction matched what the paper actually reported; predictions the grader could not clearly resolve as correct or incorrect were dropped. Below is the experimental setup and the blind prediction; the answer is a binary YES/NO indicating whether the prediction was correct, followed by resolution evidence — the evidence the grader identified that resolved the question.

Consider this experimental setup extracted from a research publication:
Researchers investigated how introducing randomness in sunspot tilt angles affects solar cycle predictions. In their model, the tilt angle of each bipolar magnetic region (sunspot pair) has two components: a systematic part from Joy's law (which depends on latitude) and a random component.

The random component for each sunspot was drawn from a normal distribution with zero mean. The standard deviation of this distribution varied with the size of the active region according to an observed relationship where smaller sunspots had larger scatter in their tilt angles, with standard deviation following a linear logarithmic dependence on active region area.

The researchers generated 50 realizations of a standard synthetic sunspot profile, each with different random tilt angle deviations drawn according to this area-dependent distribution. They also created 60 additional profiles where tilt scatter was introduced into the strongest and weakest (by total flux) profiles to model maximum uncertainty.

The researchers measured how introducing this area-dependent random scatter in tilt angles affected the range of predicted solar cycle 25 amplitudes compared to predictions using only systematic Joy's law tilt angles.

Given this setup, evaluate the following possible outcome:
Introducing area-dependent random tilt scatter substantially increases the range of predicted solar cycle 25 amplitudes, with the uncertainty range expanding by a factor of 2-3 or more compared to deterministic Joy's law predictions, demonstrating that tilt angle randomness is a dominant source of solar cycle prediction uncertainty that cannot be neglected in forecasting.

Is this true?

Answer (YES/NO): YES